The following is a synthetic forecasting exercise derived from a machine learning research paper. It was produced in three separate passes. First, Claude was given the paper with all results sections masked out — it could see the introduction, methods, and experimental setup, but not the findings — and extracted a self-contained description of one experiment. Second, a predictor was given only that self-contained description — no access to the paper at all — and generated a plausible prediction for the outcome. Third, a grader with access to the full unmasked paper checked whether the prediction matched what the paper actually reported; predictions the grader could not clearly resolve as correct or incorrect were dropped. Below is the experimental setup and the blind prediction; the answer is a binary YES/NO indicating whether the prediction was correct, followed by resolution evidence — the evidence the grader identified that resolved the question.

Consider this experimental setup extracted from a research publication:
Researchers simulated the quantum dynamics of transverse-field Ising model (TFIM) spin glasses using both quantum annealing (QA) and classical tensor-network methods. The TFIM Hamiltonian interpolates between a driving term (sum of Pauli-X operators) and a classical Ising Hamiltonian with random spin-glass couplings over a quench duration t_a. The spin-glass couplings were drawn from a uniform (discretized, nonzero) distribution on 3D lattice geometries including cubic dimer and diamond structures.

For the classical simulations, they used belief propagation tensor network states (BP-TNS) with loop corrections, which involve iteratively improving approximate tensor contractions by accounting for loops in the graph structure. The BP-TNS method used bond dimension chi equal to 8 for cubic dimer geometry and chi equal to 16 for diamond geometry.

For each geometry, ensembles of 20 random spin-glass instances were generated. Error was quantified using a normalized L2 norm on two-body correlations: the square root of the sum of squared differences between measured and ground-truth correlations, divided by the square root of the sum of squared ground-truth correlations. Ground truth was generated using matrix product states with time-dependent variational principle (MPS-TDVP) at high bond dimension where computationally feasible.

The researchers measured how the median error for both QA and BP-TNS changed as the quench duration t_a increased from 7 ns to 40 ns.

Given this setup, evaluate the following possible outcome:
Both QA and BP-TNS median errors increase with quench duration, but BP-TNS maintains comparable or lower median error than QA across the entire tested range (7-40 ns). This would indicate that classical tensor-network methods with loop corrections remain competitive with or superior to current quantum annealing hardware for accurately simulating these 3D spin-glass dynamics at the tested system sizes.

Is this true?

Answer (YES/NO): NO